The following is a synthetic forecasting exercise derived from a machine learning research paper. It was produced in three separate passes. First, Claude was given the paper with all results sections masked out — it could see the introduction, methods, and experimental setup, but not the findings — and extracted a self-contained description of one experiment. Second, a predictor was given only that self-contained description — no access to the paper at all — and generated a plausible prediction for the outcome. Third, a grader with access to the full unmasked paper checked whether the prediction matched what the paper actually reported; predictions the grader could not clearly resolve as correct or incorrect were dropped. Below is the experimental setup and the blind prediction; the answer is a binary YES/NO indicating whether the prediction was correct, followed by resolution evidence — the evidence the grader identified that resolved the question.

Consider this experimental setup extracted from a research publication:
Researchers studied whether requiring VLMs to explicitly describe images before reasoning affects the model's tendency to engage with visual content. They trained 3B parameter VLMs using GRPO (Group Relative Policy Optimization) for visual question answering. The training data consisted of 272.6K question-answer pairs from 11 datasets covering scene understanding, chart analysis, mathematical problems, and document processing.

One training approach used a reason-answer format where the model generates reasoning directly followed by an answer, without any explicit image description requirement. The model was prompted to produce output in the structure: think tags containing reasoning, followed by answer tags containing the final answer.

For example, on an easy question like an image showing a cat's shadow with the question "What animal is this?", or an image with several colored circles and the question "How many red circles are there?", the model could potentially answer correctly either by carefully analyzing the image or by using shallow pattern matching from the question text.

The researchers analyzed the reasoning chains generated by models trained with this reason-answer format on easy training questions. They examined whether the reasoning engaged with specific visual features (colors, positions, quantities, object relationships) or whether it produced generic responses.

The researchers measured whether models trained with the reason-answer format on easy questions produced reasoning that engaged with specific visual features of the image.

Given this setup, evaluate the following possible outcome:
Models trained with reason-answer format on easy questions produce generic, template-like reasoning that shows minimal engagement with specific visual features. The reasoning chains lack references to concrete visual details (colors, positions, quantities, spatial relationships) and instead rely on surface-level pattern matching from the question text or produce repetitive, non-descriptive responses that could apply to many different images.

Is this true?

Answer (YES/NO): YES